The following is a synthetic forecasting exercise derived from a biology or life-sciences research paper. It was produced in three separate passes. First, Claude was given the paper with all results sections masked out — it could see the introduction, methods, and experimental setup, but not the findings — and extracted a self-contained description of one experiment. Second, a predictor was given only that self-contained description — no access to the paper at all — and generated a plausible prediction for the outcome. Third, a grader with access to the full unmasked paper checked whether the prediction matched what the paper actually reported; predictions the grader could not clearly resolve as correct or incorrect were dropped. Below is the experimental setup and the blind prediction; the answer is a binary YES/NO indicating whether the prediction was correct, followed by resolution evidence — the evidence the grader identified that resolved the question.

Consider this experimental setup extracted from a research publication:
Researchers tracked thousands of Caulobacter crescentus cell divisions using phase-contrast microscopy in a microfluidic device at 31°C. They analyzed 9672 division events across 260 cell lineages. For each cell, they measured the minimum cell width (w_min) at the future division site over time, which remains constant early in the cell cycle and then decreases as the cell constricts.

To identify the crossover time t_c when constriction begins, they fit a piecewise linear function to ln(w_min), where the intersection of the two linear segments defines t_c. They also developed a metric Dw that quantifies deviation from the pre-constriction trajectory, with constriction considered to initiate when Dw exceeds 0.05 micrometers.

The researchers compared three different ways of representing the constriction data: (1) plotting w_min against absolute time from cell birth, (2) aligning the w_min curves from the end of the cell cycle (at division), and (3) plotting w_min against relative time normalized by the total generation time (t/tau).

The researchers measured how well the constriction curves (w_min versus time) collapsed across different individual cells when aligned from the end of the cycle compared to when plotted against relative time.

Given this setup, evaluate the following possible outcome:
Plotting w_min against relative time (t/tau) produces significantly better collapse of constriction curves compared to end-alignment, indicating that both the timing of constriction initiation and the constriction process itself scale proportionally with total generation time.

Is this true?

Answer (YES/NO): YES